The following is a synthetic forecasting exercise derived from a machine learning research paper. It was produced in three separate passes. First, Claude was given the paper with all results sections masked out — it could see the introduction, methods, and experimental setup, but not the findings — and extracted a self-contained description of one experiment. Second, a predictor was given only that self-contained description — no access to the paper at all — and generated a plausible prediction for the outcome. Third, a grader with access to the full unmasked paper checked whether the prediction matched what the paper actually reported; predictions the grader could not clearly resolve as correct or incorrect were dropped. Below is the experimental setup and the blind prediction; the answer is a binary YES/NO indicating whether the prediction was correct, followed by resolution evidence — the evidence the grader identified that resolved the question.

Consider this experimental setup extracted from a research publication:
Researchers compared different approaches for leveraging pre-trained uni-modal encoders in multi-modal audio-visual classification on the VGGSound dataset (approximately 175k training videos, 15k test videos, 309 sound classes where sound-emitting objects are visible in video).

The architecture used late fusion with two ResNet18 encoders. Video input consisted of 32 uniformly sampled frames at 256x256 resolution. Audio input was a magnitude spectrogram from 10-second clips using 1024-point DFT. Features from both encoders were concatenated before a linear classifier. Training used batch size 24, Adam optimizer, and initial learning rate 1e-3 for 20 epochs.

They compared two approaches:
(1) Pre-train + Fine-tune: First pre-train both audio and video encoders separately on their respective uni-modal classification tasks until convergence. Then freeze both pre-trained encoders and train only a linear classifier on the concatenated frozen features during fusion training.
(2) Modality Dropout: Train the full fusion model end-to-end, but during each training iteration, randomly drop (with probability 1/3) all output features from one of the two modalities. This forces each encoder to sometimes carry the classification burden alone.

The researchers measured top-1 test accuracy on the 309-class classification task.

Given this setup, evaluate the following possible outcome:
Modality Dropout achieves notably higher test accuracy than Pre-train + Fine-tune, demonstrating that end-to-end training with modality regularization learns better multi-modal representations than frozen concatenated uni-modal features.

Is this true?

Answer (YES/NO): NO